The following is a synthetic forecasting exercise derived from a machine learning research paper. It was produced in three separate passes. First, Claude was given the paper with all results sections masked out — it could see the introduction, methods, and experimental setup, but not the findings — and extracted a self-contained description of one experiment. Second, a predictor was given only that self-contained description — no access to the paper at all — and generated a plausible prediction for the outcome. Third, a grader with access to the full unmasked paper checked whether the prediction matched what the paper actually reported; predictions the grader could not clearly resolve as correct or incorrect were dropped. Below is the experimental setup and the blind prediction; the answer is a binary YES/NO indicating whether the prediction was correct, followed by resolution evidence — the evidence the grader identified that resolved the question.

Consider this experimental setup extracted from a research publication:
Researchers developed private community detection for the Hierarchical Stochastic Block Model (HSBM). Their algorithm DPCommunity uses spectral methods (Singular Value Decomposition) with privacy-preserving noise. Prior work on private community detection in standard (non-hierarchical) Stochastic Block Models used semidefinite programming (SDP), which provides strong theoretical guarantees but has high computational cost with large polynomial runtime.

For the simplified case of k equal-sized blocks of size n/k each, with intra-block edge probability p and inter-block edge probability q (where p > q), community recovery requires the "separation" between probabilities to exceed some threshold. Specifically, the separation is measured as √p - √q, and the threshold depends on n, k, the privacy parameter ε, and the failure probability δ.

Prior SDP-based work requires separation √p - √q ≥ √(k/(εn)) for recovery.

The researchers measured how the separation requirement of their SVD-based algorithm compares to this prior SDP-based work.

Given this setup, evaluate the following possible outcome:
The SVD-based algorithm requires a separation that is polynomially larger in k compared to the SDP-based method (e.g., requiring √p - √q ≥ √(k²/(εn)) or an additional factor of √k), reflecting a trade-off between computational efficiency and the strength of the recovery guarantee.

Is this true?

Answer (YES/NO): YES